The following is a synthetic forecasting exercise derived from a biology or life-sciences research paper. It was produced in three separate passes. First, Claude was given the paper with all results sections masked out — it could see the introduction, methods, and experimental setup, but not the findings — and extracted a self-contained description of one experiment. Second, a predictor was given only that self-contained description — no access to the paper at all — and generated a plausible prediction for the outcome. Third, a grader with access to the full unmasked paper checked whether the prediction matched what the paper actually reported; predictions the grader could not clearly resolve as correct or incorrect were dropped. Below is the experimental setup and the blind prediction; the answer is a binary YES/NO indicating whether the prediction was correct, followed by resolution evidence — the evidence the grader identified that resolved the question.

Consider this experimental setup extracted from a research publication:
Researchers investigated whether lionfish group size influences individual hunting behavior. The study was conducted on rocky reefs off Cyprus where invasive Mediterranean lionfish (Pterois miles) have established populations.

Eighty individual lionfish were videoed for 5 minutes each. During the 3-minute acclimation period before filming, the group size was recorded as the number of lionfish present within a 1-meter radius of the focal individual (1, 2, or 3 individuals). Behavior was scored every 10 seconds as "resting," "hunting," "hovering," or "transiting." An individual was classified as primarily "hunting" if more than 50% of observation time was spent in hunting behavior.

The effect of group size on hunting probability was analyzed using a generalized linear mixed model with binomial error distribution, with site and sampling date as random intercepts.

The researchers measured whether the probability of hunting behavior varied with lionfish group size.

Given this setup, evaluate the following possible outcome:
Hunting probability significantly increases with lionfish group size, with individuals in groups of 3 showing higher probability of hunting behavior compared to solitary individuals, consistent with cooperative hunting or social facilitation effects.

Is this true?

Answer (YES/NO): NO